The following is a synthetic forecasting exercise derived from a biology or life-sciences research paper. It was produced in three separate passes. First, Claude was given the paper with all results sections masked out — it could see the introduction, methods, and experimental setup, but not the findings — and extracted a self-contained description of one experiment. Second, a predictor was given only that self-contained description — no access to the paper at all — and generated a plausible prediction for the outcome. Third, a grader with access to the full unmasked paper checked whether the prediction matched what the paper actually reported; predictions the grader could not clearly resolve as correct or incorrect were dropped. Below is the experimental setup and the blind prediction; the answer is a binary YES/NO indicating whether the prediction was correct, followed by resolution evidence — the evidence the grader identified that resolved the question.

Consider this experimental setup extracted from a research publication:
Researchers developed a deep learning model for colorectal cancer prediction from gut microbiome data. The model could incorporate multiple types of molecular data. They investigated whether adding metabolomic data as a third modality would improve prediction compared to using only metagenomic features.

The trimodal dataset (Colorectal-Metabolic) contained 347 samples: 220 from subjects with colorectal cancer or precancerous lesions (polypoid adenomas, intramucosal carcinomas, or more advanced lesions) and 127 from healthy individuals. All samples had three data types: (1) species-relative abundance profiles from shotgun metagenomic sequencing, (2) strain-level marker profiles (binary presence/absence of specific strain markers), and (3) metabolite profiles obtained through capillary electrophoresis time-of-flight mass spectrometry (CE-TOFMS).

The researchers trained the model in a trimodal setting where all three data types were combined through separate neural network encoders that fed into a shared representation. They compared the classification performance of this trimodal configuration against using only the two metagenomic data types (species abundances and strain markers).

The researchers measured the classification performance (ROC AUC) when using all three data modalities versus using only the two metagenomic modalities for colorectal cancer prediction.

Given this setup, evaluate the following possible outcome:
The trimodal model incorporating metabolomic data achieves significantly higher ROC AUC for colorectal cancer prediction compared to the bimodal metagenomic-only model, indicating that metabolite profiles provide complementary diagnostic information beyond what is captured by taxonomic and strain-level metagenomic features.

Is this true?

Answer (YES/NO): NO